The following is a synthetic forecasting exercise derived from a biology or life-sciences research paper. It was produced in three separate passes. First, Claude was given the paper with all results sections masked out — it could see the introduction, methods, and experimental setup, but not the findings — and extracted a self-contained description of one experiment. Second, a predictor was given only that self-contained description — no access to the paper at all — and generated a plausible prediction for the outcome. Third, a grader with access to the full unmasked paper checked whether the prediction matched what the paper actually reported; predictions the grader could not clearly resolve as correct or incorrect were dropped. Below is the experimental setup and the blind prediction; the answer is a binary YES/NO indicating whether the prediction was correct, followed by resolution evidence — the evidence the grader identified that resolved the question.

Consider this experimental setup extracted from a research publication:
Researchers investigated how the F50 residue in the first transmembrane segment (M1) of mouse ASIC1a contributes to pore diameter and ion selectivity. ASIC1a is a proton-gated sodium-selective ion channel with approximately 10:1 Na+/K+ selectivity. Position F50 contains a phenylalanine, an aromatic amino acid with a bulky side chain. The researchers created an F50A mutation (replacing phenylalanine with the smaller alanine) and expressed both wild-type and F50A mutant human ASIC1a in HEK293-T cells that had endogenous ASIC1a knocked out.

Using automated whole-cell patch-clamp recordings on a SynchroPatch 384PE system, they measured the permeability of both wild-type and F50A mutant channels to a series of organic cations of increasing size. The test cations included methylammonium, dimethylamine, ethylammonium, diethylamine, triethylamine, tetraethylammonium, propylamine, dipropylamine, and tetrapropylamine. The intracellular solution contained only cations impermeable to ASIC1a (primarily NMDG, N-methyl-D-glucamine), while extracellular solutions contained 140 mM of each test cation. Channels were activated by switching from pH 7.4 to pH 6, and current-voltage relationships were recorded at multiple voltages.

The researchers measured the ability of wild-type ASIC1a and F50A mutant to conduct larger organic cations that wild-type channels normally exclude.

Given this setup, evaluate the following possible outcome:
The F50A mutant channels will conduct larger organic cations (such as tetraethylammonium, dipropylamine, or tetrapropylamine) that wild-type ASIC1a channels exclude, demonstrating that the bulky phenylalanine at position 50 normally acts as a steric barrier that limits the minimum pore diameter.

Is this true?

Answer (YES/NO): NO